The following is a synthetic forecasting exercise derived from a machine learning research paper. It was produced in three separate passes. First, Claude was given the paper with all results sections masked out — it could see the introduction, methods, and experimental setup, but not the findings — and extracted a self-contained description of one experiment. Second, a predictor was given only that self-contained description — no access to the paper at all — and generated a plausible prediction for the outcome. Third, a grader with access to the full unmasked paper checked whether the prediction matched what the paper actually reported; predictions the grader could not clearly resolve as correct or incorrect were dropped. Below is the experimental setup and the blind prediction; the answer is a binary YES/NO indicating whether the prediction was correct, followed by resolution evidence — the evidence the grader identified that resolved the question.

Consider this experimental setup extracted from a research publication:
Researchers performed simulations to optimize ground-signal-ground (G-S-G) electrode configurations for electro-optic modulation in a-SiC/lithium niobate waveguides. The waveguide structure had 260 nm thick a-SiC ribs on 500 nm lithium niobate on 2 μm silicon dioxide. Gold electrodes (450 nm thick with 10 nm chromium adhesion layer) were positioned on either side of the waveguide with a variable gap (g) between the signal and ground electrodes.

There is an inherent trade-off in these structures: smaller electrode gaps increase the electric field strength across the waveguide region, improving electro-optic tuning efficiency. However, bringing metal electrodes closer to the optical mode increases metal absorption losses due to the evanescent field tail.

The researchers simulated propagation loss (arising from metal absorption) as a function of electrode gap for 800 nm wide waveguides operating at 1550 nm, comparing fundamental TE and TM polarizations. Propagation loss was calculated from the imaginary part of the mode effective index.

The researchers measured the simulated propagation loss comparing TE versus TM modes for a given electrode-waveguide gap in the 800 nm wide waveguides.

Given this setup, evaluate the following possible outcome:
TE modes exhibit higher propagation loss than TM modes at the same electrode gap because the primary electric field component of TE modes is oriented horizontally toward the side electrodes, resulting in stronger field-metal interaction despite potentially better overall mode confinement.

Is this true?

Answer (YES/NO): NO